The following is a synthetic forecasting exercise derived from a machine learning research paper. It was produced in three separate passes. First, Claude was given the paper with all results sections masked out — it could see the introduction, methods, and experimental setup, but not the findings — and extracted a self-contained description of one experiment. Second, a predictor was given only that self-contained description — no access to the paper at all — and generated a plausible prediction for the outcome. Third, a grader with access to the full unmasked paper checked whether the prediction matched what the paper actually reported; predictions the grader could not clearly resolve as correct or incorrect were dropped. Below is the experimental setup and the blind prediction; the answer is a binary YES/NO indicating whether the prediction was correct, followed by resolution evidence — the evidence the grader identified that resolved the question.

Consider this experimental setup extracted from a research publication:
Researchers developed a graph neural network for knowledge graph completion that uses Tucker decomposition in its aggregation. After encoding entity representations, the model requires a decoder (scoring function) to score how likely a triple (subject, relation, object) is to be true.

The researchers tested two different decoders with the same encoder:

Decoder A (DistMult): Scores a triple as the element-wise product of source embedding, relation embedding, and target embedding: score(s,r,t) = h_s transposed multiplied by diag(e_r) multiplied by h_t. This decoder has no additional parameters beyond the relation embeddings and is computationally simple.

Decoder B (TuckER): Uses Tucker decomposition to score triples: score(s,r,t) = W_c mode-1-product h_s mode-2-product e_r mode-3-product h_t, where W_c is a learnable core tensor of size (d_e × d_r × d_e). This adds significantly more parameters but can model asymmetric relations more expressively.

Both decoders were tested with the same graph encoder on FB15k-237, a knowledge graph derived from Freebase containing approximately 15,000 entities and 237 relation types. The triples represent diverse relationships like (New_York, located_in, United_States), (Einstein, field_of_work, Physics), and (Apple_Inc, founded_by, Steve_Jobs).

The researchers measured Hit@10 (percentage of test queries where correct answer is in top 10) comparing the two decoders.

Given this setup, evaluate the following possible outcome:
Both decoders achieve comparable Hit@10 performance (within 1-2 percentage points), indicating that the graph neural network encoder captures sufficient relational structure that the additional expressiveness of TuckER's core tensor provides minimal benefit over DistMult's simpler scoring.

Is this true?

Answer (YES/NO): NO